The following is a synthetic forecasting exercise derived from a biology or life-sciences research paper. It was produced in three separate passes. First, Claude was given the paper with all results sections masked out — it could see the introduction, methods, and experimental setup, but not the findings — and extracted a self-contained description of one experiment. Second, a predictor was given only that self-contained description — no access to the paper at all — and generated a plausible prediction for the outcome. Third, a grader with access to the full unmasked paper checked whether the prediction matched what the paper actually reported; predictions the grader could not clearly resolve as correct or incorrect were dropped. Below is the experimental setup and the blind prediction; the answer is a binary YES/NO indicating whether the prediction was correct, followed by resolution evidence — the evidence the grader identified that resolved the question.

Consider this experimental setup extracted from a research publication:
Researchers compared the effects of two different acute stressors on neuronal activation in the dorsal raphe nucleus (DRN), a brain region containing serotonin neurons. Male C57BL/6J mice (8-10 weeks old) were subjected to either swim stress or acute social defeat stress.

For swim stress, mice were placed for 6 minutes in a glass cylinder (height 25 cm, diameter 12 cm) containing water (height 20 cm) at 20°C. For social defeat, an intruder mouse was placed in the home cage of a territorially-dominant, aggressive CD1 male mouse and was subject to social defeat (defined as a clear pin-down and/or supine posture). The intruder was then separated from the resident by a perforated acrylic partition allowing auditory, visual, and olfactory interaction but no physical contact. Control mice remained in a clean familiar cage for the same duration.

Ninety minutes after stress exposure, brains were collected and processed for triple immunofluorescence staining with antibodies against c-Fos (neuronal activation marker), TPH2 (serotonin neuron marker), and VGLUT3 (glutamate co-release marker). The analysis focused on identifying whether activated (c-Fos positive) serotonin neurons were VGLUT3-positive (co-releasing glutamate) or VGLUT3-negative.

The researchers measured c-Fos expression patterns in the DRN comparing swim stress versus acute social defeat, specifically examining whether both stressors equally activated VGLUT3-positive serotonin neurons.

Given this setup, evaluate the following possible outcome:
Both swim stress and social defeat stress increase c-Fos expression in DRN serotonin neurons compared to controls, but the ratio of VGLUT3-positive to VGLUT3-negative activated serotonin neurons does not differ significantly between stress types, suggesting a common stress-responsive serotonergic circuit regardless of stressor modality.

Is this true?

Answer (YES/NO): NO